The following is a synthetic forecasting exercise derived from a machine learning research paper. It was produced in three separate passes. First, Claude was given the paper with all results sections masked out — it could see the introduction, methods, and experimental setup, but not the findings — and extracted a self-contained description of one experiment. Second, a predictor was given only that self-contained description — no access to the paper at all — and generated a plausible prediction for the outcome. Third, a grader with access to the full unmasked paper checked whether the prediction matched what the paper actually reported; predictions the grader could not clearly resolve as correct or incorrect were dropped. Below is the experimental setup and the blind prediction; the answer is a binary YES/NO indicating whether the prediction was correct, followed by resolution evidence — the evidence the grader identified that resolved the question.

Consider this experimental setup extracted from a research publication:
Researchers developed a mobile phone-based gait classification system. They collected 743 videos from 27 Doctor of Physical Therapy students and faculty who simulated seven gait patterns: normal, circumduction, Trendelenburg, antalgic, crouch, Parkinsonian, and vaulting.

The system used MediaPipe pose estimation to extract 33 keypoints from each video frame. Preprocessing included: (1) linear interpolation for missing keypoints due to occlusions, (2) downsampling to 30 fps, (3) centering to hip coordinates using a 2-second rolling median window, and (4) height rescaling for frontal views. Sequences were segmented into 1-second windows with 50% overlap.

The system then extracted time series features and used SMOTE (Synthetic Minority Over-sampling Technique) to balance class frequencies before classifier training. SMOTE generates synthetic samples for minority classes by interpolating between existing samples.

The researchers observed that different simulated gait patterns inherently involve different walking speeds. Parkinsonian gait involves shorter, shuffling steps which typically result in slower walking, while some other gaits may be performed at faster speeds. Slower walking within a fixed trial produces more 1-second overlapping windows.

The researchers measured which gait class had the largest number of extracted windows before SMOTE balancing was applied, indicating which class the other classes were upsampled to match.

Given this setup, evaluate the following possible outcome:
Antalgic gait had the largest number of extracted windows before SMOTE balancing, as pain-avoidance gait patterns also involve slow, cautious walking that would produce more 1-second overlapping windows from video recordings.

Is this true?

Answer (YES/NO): NO